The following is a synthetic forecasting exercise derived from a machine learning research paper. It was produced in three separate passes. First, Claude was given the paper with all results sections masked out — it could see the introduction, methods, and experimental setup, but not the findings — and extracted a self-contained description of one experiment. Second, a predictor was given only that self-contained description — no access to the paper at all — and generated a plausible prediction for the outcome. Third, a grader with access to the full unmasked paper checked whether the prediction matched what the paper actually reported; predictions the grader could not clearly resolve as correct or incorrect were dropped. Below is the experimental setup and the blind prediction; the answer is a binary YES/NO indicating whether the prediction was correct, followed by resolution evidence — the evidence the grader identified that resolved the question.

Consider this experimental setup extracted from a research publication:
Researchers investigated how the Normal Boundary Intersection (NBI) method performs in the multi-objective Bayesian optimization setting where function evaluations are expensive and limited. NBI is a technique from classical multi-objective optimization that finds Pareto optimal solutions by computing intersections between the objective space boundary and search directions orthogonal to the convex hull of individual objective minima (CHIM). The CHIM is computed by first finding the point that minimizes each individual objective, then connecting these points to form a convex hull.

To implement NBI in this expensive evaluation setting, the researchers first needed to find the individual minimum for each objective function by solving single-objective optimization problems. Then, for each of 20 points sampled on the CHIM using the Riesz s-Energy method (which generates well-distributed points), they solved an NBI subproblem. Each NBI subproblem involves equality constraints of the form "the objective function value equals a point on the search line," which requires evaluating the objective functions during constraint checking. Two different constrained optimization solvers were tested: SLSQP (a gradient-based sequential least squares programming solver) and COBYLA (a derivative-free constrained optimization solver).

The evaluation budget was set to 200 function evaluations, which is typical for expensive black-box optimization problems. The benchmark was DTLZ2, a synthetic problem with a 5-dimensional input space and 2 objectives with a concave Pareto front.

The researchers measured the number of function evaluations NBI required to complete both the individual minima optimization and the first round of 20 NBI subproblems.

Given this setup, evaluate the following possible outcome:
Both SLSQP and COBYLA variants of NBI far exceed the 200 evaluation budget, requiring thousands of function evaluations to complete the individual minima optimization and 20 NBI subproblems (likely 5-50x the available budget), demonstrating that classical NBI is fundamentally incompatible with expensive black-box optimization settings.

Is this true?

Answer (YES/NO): NO